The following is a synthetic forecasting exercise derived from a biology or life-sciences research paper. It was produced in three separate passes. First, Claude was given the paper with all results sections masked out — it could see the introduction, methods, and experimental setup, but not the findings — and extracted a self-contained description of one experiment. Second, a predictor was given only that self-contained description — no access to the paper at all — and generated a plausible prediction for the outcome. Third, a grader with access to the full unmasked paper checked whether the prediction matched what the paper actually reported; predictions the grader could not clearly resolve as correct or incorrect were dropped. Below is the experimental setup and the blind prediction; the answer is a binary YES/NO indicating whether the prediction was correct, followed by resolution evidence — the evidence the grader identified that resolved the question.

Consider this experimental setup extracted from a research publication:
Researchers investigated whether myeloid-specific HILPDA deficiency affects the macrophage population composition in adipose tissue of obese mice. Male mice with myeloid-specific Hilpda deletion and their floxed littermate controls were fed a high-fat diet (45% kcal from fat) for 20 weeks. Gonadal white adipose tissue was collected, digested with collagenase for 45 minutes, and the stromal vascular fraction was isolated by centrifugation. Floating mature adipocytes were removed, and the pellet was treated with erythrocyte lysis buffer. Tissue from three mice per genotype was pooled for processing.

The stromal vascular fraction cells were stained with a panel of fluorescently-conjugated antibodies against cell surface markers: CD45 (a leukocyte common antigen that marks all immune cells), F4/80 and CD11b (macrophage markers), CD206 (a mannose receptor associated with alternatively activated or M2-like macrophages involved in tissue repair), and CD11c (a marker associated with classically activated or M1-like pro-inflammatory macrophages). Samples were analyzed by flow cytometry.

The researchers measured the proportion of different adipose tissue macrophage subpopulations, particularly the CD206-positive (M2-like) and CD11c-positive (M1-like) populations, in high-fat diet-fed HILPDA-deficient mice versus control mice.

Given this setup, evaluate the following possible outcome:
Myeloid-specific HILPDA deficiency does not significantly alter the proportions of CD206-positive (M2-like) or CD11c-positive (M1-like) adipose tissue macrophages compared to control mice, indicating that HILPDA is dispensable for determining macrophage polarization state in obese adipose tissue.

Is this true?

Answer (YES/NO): YES